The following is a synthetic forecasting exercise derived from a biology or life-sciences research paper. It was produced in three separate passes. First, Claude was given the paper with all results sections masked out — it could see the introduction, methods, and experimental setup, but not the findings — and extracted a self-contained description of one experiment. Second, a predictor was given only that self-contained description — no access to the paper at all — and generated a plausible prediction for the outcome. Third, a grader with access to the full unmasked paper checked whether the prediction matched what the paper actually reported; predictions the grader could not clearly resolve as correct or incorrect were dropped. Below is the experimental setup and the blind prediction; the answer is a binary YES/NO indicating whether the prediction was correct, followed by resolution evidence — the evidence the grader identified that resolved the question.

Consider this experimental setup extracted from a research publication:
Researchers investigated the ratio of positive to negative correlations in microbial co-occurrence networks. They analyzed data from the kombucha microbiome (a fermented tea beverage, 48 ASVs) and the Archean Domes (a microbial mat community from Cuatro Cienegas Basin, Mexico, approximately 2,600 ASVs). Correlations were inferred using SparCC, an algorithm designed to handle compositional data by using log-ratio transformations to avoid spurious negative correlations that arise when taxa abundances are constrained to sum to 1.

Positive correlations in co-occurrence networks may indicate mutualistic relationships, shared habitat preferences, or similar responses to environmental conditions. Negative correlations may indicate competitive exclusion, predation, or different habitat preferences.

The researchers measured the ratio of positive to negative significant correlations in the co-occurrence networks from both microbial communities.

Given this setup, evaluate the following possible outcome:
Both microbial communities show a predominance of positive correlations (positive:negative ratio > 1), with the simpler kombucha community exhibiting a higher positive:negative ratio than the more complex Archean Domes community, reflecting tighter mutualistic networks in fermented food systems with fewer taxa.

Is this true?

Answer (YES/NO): YES